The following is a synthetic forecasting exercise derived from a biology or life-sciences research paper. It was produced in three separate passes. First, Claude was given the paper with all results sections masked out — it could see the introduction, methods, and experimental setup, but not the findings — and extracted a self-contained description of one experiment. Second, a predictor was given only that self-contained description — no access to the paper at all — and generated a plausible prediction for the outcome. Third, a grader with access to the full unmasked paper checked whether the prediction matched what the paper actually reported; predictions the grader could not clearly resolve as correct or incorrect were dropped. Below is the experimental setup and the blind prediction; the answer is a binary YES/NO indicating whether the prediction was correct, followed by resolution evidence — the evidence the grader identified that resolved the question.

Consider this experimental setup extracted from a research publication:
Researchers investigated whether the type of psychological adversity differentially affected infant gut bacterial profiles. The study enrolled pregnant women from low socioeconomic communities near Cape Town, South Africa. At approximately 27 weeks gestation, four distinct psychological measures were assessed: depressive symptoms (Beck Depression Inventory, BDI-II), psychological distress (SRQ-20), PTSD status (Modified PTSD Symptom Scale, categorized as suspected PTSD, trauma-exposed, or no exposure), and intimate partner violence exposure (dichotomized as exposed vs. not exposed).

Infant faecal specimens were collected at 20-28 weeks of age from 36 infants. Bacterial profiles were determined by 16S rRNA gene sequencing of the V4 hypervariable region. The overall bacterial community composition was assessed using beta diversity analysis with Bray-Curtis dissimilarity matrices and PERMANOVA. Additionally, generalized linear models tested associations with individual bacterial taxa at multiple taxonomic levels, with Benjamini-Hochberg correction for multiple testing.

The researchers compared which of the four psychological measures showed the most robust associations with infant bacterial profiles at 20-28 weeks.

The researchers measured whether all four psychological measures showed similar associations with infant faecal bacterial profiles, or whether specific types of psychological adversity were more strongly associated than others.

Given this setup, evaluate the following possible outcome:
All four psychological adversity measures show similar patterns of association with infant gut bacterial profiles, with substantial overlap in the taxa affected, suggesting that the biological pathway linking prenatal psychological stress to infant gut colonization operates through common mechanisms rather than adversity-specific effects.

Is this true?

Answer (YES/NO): NO